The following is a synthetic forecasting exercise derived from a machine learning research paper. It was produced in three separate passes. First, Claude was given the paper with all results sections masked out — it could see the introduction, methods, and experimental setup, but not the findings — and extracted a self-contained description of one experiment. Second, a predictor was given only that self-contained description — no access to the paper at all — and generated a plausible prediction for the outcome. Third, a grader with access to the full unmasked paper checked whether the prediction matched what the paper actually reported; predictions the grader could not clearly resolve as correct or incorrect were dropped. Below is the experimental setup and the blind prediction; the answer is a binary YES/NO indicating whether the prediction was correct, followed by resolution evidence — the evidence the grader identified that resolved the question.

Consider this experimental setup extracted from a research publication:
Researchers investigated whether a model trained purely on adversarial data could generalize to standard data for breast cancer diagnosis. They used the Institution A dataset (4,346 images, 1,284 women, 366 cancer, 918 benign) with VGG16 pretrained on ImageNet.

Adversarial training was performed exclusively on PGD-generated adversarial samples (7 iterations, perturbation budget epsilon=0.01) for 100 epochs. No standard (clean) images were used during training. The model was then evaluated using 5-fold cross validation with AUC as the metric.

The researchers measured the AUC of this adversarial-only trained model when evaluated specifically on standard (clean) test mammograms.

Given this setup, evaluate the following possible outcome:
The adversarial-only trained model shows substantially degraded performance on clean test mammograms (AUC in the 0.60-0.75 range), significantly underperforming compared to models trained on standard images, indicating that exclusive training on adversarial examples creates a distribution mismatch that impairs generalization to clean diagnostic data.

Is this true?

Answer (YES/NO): YES